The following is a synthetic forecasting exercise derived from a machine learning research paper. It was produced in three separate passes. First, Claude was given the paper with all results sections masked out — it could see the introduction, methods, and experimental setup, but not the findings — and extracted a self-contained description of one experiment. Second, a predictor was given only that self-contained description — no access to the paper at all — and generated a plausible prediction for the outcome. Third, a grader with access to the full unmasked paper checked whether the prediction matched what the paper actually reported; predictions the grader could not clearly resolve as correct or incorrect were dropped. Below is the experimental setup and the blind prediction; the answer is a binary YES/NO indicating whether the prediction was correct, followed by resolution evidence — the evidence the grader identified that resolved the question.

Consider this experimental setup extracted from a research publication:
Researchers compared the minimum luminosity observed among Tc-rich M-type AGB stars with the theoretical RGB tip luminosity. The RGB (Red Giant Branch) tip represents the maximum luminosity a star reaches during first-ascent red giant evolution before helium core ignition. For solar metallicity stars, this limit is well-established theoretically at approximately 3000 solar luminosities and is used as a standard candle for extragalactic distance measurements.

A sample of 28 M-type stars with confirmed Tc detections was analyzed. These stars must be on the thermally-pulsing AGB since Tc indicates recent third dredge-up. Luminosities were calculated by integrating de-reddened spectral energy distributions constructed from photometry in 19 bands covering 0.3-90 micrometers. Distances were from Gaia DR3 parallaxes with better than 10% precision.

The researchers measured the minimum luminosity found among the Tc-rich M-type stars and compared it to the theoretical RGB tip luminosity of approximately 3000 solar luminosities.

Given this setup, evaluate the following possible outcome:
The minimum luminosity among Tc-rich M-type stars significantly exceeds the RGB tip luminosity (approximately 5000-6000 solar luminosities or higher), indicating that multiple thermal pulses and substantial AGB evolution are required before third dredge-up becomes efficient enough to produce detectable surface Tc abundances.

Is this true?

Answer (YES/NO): NO